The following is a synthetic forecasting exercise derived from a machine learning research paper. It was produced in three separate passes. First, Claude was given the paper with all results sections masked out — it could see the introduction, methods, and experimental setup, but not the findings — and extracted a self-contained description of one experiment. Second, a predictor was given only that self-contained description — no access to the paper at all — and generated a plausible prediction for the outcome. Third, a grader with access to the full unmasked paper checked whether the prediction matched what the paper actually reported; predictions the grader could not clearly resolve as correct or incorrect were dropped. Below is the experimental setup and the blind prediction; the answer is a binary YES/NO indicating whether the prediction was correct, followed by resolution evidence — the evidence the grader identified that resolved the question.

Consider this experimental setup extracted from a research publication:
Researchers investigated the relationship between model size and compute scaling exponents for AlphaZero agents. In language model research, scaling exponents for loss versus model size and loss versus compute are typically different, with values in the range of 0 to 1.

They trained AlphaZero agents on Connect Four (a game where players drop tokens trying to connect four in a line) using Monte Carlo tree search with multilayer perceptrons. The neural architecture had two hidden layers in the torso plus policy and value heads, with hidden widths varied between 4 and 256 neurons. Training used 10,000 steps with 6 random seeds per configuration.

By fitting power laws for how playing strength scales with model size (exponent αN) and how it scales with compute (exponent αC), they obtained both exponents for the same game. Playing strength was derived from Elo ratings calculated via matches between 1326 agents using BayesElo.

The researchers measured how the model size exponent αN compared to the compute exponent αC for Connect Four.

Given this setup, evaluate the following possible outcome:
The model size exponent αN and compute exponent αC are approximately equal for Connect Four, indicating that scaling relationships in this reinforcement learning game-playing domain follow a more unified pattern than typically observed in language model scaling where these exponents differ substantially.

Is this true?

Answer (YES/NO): NO